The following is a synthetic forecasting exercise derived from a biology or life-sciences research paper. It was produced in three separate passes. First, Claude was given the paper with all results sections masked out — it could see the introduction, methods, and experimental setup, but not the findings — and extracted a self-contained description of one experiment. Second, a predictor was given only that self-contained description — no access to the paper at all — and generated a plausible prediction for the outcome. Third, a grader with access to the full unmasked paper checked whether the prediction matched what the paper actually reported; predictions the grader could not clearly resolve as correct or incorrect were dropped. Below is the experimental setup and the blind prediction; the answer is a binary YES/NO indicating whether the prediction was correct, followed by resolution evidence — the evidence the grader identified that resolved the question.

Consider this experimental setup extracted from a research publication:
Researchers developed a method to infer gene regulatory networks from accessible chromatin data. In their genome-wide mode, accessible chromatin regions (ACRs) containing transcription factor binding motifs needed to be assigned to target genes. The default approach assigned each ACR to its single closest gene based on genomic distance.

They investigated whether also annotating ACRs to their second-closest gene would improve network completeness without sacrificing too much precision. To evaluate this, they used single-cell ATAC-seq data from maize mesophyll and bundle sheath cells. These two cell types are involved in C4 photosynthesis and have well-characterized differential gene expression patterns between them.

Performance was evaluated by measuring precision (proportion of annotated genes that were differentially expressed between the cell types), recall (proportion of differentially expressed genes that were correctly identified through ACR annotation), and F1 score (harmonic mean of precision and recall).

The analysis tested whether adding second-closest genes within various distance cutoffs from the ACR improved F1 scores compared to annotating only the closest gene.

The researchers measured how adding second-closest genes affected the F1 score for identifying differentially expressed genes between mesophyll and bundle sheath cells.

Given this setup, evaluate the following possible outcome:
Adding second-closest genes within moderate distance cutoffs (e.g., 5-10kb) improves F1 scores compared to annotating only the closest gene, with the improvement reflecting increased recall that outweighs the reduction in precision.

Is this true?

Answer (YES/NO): NO